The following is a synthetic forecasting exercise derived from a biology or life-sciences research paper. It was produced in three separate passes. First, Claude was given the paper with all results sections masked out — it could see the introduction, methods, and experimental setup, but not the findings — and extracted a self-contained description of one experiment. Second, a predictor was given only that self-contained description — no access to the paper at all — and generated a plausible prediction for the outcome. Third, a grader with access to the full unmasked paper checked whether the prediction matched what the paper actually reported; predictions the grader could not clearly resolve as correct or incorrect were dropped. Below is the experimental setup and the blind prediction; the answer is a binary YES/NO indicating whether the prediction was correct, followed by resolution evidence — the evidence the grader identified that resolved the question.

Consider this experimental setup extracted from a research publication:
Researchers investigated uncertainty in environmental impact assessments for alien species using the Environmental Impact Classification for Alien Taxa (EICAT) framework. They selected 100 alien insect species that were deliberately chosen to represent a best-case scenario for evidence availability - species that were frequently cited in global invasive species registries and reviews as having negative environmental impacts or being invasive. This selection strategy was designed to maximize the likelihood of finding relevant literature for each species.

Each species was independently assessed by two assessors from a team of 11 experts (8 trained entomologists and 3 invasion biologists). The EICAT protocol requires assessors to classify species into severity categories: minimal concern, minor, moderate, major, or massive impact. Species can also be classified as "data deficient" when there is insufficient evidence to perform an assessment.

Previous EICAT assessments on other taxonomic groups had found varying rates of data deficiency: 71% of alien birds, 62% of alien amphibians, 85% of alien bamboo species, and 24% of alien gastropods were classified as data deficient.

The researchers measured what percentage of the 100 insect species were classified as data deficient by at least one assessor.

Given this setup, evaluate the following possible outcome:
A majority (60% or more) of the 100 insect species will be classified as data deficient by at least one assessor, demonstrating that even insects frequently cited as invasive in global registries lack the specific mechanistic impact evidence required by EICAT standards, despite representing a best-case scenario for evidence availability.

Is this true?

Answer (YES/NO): NO